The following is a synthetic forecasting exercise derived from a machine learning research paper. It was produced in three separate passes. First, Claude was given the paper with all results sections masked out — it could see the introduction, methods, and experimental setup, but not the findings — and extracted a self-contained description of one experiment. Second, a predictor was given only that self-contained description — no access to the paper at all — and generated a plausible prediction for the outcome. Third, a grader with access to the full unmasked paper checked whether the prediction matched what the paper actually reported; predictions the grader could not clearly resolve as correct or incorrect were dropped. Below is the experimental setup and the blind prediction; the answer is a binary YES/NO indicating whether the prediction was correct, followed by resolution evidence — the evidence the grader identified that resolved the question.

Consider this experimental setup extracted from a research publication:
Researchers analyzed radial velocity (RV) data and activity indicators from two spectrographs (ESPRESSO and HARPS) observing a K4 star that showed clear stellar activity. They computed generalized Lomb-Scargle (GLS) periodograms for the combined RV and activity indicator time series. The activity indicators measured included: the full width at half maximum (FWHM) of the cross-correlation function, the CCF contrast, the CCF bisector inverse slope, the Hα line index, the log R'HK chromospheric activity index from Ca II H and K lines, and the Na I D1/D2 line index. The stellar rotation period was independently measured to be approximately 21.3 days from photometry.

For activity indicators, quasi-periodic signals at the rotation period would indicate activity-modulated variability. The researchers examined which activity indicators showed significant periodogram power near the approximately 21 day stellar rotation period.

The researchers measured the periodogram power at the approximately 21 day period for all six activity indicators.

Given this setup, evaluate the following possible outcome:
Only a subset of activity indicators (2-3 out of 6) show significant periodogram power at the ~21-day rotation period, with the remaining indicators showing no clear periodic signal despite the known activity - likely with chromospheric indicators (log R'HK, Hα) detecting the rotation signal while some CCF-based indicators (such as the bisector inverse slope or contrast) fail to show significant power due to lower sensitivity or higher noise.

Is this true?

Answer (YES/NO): NO